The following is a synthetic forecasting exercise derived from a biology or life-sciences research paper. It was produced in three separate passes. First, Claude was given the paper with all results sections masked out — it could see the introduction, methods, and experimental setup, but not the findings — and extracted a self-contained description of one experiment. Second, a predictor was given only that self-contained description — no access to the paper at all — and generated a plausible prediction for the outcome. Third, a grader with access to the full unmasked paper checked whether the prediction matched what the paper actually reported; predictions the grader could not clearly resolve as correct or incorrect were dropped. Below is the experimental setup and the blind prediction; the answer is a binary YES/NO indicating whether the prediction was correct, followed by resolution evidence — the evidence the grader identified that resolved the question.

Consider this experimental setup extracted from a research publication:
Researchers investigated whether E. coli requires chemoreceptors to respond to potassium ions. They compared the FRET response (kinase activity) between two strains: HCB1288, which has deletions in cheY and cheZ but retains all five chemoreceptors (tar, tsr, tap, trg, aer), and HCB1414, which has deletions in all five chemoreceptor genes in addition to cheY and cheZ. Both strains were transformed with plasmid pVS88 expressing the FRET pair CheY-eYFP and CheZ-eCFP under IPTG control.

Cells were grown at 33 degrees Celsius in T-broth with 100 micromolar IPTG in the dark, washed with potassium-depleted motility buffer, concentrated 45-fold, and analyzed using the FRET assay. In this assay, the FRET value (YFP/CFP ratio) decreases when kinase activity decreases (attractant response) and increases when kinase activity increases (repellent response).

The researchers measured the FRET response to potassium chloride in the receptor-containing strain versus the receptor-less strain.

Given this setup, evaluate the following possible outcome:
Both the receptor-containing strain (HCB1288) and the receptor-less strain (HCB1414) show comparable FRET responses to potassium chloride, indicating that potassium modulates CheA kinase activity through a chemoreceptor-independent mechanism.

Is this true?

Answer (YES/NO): NO